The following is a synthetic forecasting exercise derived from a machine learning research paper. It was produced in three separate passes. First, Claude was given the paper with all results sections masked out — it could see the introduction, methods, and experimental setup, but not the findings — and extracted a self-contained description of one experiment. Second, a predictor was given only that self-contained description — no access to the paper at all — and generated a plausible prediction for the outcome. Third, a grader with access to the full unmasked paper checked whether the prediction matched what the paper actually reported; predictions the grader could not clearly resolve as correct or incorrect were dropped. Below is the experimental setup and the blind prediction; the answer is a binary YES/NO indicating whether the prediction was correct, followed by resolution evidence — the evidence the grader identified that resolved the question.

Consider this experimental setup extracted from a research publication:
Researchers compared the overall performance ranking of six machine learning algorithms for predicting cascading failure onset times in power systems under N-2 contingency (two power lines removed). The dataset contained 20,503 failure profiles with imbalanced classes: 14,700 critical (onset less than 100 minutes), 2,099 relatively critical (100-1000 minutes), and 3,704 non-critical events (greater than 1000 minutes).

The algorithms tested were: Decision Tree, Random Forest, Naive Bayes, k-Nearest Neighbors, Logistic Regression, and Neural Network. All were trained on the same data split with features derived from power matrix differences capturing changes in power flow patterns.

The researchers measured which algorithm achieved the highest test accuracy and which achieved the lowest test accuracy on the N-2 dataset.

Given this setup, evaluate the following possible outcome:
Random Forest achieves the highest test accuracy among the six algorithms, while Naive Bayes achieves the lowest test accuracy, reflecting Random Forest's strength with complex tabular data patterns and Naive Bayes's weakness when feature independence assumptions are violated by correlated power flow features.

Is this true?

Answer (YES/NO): YES